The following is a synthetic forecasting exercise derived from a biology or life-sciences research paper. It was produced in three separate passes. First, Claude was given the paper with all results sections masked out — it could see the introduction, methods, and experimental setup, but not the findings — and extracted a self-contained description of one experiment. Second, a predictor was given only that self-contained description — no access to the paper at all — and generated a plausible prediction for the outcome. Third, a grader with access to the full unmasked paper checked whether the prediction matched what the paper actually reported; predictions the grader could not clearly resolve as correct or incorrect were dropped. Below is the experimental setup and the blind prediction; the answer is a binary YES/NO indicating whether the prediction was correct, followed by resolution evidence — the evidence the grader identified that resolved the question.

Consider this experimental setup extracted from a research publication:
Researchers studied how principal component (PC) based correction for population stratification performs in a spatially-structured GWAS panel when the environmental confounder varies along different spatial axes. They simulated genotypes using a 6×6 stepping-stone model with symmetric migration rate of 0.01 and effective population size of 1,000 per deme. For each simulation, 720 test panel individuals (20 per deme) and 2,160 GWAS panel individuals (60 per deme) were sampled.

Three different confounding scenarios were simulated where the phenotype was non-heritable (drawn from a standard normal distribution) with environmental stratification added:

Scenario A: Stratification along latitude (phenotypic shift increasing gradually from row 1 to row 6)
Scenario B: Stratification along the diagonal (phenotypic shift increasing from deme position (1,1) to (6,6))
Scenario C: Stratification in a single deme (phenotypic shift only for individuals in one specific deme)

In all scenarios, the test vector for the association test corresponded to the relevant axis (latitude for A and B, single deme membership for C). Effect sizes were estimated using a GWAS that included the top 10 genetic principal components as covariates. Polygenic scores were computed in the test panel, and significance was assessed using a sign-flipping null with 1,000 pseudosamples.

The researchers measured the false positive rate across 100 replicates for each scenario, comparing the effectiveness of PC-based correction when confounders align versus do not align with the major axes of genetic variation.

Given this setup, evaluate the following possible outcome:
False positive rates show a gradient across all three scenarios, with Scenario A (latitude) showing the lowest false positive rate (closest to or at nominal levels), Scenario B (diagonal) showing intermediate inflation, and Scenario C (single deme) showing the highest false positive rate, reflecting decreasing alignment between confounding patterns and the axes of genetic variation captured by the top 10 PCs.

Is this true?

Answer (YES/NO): NO